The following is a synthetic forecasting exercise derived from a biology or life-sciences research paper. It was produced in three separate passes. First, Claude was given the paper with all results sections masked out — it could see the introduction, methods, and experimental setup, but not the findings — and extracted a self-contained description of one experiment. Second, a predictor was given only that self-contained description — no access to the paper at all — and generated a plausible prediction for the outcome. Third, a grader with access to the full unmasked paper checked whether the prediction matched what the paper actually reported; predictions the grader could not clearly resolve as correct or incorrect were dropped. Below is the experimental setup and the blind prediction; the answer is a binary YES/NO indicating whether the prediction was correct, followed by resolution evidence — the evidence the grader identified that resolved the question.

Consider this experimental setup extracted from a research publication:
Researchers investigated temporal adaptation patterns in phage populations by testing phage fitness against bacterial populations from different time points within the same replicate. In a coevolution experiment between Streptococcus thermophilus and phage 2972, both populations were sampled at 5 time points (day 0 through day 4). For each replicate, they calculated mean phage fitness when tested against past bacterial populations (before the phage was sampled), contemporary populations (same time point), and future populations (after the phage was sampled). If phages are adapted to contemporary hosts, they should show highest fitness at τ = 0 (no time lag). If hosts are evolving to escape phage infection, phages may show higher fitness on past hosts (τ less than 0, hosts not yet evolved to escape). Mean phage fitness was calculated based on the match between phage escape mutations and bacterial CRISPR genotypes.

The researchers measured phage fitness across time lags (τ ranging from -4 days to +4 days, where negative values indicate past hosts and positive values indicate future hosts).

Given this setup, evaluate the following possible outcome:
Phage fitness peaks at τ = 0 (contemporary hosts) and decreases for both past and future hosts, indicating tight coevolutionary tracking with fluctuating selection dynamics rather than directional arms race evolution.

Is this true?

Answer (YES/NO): NO